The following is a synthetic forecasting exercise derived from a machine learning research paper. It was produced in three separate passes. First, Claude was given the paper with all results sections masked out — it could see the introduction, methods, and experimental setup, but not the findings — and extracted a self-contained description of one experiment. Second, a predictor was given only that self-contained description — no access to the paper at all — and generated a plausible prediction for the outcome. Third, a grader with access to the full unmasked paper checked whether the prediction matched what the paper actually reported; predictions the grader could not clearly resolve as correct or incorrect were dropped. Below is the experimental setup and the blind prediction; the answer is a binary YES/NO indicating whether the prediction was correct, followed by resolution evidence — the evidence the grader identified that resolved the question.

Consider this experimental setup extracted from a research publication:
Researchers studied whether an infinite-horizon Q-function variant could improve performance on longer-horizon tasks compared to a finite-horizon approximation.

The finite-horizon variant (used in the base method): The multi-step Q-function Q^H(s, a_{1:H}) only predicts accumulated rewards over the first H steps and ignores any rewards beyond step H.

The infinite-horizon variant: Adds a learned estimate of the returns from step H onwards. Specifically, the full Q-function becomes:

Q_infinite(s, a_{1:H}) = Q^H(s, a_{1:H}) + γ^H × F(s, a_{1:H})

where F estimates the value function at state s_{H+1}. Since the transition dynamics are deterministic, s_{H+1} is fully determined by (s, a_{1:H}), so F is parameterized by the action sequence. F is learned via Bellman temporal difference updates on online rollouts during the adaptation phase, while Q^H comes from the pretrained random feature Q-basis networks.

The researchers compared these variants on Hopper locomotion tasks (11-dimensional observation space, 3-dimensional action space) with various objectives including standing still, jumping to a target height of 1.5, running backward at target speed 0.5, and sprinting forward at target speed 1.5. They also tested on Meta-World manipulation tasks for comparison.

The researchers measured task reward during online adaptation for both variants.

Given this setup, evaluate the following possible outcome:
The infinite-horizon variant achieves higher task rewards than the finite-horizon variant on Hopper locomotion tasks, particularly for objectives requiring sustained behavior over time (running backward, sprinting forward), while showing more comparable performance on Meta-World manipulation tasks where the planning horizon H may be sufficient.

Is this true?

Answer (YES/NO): YES